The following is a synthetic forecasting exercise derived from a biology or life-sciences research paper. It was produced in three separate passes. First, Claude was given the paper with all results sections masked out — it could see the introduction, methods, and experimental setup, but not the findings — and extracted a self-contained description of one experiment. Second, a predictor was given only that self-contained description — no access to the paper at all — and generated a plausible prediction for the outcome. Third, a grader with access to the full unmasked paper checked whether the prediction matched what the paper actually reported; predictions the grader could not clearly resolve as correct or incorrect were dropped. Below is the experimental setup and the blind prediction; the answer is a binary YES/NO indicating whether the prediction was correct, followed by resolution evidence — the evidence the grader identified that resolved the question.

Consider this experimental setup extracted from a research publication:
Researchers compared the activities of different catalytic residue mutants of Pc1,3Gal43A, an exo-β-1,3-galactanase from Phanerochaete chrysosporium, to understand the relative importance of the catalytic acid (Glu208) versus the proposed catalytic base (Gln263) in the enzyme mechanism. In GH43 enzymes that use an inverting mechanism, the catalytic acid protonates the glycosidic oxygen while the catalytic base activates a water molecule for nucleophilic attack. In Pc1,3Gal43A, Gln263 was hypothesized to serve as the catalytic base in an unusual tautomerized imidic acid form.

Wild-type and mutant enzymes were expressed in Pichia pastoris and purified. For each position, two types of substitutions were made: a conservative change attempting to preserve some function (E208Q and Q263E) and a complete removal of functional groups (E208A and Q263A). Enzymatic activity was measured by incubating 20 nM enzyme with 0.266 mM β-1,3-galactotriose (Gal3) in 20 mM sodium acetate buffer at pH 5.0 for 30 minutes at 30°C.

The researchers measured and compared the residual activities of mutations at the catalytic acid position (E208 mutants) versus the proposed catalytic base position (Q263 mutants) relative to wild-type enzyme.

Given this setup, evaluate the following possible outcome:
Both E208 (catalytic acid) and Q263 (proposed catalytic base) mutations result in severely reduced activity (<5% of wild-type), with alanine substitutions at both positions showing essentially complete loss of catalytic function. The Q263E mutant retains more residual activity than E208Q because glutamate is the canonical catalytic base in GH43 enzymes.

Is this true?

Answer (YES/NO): NO